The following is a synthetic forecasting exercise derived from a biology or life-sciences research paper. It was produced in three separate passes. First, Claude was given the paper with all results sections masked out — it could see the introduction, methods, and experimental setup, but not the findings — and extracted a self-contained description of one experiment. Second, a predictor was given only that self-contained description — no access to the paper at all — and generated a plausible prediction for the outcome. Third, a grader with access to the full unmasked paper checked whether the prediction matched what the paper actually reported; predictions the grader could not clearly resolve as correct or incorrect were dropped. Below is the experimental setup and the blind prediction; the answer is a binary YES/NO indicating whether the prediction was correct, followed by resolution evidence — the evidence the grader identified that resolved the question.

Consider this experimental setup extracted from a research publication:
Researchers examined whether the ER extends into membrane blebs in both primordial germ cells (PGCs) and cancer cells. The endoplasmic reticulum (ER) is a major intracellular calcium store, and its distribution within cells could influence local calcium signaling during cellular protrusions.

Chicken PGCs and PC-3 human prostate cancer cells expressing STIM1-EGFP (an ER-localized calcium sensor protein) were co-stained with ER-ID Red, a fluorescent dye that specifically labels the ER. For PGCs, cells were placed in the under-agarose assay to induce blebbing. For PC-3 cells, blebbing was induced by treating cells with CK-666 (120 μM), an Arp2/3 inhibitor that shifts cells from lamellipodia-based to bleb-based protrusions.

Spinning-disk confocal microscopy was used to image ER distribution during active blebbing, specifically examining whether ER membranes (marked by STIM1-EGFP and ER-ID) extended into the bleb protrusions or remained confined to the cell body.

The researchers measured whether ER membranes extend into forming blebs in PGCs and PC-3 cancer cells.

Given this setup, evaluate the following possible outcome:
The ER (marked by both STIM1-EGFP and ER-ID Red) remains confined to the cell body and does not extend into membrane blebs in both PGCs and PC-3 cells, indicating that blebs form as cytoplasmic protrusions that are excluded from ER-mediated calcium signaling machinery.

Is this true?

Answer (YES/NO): NO